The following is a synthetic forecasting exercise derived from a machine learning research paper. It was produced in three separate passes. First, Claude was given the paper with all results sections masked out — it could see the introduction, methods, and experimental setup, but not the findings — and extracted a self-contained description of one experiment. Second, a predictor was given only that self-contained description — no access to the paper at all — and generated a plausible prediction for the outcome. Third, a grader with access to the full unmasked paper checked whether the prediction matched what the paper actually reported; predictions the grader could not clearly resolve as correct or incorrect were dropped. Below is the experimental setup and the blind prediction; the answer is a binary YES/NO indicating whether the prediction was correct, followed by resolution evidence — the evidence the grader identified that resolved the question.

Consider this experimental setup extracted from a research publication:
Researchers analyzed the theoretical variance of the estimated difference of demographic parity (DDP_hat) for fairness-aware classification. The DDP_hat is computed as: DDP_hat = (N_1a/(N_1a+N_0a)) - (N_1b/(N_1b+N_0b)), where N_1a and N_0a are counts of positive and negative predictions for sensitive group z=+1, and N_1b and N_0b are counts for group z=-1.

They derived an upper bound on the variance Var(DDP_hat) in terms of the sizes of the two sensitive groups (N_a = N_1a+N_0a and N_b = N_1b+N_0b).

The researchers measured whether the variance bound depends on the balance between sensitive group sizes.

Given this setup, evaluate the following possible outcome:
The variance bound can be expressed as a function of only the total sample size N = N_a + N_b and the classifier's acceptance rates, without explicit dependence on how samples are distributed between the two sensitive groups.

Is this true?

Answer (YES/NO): NO